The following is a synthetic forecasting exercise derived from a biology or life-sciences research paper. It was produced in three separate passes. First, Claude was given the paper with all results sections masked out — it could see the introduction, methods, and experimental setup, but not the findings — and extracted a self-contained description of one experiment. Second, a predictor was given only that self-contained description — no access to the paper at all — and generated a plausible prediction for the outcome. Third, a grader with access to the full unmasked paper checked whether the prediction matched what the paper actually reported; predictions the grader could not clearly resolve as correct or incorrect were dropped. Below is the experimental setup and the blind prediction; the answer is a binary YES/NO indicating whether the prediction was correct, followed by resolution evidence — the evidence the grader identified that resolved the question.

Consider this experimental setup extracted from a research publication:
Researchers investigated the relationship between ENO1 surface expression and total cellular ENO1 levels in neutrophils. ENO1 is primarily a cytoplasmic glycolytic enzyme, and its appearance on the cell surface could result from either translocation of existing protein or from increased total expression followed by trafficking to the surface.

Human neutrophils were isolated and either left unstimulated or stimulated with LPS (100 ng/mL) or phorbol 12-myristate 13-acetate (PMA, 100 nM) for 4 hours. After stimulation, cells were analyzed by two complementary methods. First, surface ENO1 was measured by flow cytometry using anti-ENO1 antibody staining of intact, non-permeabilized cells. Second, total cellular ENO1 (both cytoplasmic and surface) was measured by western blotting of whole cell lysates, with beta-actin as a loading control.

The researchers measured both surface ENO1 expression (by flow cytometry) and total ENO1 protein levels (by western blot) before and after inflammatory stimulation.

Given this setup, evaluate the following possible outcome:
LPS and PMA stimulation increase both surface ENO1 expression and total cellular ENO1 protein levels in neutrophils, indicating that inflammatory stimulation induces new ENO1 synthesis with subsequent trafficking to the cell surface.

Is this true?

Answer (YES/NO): NO